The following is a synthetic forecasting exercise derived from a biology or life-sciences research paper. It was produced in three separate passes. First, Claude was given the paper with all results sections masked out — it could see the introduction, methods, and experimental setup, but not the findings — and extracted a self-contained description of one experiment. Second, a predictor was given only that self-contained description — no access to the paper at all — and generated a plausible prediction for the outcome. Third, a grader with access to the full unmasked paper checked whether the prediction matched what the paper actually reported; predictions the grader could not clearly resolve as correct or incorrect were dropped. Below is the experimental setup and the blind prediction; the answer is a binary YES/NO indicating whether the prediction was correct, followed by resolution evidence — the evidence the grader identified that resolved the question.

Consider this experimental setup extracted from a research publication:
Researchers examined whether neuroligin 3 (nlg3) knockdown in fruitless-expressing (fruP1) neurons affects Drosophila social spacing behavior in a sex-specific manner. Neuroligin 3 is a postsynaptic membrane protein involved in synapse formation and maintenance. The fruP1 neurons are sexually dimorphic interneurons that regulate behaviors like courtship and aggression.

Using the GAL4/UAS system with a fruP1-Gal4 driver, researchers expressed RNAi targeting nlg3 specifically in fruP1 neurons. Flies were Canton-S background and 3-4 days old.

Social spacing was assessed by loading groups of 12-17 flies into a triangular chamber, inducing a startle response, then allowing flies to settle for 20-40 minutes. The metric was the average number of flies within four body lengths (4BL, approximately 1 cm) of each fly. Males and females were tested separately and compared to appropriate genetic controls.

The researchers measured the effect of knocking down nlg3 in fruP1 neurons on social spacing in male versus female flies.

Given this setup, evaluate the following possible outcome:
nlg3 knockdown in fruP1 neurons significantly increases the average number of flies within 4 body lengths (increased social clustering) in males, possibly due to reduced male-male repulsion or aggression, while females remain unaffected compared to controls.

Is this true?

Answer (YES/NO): NO